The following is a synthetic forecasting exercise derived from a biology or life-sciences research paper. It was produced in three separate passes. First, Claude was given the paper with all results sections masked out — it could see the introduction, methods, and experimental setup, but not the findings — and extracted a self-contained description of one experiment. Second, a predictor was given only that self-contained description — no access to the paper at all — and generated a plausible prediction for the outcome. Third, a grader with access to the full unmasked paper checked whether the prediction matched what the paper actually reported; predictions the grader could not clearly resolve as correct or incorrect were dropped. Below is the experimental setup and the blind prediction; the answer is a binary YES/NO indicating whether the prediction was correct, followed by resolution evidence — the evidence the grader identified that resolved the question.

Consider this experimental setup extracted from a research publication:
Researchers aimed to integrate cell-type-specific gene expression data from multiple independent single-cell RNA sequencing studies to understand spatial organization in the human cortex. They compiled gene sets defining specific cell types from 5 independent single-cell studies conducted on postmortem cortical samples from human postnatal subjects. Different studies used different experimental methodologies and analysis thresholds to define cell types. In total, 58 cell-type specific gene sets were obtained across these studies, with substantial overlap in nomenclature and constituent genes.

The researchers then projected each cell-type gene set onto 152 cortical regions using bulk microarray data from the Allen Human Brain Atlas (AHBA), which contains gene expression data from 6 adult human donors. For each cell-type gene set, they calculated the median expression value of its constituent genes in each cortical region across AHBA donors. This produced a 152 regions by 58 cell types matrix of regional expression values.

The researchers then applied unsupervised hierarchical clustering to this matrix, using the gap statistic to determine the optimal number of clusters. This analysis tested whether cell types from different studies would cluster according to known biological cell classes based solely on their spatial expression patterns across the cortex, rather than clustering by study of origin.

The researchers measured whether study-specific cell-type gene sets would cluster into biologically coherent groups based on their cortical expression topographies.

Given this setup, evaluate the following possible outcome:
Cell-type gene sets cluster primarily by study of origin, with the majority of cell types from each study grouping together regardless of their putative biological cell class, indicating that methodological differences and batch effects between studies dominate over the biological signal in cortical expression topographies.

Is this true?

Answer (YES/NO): NO